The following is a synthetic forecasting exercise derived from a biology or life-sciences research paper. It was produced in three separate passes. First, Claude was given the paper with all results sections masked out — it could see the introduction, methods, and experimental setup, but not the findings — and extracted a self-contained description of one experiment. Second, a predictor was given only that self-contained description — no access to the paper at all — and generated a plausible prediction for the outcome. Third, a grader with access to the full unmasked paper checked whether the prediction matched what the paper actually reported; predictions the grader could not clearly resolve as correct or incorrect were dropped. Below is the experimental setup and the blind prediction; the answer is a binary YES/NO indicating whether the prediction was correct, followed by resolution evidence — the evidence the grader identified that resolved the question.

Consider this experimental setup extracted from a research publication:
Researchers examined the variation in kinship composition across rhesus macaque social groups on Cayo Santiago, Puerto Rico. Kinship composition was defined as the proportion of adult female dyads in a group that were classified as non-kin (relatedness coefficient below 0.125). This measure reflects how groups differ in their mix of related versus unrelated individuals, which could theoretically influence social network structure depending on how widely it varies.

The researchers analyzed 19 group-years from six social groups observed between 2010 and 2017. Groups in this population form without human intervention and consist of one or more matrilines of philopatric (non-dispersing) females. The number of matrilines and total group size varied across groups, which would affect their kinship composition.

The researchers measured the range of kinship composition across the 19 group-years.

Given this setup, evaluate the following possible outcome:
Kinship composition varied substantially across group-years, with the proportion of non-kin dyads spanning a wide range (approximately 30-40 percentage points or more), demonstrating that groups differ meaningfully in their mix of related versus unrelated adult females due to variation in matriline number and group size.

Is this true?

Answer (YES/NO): NO